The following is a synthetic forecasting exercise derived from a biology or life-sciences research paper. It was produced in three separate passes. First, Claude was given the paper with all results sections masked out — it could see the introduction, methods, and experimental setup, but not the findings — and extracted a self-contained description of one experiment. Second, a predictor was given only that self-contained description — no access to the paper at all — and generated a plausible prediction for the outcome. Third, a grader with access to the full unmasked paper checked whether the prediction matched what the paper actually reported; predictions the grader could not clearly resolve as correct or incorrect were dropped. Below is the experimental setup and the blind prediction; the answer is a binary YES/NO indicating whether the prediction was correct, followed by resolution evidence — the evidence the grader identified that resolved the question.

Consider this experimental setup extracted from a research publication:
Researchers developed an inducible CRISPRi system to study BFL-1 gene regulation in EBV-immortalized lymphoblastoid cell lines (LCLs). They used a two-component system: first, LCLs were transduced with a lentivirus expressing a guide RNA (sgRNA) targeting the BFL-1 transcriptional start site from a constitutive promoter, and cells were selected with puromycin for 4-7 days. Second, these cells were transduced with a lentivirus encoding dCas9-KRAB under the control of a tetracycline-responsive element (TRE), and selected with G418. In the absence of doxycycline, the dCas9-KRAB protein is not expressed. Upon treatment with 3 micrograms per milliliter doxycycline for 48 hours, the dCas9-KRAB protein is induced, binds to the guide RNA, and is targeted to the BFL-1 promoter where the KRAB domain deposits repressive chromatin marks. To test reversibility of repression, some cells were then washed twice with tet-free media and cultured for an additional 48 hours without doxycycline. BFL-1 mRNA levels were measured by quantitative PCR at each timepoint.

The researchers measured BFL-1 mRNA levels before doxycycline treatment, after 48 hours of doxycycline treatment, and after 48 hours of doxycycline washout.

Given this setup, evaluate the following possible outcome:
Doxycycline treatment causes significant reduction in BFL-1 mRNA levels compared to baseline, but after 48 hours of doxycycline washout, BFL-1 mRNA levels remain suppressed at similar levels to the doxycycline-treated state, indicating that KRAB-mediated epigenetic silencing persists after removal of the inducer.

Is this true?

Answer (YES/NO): NO